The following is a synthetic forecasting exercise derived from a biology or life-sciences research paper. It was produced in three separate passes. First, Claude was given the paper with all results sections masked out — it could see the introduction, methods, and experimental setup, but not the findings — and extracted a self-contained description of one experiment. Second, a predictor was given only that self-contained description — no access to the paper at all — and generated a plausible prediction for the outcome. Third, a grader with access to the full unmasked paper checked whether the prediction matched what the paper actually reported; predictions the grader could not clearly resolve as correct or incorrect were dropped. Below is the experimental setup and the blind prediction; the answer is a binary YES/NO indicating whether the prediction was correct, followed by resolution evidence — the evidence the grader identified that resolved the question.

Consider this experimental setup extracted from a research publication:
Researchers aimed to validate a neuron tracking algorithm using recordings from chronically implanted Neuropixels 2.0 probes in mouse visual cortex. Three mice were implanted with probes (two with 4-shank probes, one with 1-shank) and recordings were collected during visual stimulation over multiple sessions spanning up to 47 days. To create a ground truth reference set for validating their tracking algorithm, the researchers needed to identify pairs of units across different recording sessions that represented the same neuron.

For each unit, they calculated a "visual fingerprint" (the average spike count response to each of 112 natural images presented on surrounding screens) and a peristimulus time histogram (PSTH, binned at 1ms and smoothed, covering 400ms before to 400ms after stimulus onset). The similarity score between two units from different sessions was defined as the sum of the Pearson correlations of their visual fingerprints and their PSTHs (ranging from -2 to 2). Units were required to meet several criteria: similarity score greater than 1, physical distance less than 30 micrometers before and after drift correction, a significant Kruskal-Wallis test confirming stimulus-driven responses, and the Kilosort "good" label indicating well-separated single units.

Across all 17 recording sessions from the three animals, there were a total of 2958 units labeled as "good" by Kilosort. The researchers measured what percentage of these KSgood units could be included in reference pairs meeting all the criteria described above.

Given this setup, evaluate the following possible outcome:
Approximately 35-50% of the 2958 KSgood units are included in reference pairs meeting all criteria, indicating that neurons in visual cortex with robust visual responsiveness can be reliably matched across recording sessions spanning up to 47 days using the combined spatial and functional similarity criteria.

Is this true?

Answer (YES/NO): NO